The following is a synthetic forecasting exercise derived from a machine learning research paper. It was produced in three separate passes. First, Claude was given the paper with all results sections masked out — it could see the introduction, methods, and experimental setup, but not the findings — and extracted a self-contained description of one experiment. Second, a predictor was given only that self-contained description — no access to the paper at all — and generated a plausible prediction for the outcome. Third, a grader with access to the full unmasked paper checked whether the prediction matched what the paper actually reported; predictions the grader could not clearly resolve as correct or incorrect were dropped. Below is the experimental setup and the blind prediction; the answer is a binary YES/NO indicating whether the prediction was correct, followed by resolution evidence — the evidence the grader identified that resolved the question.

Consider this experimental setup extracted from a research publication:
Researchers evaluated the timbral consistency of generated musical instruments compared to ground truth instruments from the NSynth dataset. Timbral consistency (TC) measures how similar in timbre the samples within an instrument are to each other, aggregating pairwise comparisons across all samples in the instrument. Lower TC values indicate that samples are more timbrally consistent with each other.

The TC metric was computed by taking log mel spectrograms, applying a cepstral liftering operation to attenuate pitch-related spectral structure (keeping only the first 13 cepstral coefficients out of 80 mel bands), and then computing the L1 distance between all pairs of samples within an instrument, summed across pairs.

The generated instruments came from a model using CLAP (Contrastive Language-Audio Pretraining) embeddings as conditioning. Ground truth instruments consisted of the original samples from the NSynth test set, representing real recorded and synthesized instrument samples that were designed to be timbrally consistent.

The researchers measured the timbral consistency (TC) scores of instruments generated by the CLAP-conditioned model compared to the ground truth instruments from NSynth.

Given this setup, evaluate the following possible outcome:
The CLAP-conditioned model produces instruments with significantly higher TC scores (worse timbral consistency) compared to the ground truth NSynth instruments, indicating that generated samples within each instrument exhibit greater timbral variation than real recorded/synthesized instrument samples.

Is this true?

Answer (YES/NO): NO